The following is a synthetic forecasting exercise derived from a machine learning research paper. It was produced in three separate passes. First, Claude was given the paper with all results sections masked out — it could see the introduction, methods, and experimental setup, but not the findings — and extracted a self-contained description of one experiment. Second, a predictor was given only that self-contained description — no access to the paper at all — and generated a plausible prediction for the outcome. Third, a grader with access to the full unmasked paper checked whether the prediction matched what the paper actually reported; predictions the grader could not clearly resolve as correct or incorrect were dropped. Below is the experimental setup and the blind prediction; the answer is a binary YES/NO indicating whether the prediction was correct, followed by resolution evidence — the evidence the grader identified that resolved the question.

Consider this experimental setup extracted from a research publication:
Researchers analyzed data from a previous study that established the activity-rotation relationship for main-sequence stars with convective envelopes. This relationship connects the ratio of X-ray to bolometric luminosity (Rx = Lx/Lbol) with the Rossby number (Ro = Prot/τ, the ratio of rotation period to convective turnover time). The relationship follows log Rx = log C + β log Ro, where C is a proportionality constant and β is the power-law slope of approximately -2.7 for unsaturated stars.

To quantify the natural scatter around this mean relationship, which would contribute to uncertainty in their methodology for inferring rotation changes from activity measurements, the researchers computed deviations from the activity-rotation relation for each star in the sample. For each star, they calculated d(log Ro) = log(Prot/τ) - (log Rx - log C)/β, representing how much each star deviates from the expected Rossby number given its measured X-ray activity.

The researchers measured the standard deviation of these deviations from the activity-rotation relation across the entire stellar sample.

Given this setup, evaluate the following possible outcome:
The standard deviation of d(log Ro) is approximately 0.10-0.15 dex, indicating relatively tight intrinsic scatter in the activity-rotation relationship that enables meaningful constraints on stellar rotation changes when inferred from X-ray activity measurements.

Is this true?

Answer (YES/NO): NO